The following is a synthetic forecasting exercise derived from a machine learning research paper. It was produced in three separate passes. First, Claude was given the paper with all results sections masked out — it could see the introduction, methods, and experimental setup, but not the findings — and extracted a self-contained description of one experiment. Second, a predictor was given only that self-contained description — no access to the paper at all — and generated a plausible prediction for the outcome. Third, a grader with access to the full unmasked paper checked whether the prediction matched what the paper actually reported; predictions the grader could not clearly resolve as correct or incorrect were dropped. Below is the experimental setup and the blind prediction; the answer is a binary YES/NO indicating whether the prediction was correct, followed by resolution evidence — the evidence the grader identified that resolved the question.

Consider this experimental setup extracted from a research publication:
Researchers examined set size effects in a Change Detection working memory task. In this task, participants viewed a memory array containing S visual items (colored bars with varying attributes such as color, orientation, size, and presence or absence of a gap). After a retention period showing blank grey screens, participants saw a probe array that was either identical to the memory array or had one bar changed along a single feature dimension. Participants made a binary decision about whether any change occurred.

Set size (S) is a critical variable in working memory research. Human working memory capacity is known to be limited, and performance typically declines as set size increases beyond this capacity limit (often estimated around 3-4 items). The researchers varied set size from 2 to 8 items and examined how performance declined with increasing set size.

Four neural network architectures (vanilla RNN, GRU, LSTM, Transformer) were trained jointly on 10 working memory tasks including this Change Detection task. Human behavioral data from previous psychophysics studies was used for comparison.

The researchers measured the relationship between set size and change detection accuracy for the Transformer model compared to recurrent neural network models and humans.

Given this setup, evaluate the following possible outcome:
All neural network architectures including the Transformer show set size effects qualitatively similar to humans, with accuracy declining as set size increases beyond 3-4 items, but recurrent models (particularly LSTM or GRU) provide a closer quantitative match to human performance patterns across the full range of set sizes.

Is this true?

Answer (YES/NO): NO